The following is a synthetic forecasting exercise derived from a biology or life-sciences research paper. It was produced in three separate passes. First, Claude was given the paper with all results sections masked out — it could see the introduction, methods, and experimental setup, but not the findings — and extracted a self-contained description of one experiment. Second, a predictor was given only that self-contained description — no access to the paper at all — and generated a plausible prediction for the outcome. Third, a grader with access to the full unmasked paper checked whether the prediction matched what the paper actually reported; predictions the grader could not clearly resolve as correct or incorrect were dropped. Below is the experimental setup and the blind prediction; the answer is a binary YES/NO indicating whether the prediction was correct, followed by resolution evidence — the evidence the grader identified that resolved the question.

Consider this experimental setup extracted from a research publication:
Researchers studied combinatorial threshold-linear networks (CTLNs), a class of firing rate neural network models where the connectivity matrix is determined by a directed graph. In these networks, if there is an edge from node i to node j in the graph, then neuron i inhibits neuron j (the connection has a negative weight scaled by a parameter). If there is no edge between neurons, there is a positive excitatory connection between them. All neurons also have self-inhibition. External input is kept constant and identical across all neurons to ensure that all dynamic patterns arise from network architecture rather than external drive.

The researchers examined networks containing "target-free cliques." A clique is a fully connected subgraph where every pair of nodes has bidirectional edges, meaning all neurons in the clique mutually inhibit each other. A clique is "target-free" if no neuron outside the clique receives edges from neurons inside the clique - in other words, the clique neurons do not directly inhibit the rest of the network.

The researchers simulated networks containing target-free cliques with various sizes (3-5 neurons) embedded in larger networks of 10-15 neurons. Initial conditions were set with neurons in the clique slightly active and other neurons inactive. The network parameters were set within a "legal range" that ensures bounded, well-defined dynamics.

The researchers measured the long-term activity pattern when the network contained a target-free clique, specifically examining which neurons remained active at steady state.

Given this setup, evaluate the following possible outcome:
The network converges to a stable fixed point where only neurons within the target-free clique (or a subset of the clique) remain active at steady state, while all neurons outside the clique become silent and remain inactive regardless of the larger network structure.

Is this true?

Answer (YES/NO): YES